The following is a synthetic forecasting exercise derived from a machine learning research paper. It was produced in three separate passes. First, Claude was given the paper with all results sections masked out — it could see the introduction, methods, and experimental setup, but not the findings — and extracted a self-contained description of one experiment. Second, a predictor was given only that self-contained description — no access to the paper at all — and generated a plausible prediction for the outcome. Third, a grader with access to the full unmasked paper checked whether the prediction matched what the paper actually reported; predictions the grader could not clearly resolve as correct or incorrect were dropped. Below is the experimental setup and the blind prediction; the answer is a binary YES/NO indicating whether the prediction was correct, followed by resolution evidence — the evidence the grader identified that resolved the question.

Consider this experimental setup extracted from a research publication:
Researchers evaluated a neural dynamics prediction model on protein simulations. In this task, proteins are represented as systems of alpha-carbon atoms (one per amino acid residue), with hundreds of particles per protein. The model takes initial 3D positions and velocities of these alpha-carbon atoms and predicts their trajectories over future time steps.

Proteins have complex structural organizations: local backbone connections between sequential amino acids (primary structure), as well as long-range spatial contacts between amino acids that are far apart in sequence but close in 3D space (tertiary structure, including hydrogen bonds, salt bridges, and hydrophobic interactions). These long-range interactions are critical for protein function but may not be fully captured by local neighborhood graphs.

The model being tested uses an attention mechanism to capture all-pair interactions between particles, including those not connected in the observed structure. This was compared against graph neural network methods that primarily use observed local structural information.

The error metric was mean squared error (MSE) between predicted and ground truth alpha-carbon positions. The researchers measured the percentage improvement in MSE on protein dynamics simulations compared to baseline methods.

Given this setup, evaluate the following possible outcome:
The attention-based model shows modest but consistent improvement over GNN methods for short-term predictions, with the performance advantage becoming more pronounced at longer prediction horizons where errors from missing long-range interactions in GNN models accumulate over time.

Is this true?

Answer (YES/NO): YES